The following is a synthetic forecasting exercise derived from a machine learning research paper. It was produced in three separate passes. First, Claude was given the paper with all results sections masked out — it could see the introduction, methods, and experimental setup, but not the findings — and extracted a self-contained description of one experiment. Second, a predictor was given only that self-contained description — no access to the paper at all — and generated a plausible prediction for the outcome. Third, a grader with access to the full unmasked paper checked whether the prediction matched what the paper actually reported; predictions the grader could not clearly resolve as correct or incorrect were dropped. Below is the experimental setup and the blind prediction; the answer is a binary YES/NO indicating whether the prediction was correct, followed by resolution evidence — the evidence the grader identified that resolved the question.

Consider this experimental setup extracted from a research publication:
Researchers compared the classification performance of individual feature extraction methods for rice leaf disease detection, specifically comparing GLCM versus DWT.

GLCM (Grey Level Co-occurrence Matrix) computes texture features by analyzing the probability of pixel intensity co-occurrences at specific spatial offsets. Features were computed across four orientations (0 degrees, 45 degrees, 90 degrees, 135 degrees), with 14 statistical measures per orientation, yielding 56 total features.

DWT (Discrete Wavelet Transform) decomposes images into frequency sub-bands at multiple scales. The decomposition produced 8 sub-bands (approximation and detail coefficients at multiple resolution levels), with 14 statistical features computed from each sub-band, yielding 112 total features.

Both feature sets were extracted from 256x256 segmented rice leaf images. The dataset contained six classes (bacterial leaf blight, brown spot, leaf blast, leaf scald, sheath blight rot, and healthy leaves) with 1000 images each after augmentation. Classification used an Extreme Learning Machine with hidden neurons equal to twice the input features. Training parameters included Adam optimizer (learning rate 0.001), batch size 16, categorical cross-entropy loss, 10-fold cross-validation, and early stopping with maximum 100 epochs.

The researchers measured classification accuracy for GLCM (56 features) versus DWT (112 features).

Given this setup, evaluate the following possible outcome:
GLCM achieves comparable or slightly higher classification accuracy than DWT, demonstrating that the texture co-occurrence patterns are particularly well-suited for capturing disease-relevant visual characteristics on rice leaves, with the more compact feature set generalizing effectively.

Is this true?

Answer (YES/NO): YES